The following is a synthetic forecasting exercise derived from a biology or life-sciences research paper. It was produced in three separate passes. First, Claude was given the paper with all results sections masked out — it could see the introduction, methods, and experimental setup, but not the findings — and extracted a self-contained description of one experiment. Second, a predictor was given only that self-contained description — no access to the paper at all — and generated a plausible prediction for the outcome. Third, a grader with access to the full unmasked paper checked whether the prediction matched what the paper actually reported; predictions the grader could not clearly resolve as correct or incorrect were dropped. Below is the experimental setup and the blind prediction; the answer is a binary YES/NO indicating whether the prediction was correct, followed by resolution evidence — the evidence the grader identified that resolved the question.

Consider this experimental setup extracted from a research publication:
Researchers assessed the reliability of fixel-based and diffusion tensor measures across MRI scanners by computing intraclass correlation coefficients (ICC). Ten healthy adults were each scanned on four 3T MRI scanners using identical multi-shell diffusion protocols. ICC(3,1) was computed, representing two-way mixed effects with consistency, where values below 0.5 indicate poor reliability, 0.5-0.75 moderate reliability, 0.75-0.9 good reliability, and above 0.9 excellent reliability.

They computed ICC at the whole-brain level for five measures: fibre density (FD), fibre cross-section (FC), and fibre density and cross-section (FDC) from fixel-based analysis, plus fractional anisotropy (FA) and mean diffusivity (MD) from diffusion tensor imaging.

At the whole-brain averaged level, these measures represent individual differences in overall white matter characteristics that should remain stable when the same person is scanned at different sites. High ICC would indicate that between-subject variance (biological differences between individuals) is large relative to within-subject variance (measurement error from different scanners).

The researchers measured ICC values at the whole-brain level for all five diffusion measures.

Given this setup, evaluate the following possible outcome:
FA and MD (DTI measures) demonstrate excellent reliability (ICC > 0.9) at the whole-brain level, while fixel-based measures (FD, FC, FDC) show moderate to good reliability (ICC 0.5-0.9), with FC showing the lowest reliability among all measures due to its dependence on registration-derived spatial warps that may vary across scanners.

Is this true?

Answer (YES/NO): NO